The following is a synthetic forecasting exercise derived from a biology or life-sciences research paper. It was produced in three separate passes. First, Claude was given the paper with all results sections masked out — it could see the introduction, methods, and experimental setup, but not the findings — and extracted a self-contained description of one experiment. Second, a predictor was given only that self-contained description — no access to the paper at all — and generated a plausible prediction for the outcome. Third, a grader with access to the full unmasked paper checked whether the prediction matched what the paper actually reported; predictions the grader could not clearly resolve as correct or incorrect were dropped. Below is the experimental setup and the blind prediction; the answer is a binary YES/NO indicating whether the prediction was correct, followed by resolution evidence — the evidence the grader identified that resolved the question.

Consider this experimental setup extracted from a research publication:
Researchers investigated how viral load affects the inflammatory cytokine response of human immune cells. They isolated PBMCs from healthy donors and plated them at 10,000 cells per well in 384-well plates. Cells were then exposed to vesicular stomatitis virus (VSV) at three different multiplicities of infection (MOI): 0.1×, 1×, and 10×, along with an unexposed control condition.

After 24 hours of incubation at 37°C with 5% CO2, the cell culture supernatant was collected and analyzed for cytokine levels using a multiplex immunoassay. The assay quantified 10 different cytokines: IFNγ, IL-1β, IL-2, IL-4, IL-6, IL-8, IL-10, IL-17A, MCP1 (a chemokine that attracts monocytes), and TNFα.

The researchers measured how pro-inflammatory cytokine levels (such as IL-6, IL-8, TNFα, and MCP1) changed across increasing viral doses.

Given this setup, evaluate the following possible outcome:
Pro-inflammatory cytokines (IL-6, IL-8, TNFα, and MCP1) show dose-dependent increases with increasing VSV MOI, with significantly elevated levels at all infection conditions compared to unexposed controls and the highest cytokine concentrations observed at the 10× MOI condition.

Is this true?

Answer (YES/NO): NO